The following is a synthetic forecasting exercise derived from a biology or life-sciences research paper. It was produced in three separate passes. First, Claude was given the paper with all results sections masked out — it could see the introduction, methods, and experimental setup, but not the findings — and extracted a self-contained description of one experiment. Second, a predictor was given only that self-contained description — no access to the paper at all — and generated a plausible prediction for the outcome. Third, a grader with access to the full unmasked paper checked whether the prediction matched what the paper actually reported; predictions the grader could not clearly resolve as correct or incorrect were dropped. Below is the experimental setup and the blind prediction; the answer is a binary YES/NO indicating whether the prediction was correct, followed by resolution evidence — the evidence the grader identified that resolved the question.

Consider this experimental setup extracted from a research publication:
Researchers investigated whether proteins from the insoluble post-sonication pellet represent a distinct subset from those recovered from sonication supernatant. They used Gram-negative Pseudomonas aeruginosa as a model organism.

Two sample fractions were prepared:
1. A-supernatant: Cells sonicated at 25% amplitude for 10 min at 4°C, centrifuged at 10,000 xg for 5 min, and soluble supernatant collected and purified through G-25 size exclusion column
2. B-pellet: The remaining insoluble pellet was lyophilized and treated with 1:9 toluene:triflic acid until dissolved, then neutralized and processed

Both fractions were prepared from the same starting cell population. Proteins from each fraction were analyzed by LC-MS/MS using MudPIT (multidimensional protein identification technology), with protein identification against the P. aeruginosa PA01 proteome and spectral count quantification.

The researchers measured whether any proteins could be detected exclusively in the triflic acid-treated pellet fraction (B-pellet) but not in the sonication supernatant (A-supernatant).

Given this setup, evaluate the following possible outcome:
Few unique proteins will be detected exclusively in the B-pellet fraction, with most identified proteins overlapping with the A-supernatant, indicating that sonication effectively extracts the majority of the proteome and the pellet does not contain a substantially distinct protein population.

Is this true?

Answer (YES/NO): NO